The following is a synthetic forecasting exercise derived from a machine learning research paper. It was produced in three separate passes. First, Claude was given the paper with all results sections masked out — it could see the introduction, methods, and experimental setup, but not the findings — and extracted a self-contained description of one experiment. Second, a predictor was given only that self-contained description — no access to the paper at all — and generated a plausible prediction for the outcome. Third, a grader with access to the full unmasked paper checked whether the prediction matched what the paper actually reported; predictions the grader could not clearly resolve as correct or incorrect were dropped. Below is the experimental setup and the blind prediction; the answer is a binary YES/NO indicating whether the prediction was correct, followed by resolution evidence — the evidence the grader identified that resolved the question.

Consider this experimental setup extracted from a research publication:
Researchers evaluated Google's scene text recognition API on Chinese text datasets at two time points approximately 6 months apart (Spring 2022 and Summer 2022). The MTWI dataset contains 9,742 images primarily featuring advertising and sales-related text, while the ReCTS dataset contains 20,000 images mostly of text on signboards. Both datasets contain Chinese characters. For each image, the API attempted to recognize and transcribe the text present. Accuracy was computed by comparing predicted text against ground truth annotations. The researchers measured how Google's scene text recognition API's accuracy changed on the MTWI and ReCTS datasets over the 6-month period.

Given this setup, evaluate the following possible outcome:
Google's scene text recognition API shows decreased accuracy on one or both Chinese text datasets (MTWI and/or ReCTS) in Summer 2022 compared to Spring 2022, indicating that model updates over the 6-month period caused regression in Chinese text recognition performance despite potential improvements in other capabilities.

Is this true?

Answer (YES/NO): NO